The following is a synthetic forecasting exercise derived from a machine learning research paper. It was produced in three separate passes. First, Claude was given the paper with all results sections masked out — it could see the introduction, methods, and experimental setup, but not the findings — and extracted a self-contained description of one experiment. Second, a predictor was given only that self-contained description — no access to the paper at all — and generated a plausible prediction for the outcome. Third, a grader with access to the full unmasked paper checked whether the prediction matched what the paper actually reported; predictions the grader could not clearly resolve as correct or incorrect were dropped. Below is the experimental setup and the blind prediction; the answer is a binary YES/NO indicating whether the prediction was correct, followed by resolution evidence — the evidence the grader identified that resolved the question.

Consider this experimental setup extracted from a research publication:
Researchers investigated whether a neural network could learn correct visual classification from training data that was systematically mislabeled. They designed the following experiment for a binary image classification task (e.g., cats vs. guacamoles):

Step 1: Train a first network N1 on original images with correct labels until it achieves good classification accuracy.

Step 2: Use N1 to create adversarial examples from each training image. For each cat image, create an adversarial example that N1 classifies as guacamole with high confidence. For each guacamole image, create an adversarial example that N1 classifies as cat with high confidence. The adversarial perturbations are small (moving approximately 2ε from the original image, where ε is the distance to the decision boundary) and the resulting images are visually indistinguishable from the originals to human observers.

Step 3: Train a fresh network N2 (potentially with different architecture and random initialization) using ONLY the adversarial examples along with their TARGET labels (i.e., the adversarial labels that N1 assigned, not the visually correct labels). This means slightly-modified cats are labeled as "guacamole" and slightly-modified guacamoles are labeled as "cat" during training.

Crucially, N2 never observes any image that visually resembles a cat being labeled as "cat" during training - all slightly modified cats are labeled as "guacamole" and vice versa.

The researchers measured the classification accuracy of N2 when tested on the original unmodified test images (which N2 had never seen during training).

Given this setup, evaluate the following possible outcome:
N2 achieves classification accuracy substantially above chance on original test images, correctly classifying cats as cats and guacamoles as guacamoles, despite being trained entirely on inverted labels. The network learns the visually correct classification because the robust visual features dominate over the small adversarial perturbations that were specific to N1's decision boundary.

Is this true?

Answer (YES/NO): YES